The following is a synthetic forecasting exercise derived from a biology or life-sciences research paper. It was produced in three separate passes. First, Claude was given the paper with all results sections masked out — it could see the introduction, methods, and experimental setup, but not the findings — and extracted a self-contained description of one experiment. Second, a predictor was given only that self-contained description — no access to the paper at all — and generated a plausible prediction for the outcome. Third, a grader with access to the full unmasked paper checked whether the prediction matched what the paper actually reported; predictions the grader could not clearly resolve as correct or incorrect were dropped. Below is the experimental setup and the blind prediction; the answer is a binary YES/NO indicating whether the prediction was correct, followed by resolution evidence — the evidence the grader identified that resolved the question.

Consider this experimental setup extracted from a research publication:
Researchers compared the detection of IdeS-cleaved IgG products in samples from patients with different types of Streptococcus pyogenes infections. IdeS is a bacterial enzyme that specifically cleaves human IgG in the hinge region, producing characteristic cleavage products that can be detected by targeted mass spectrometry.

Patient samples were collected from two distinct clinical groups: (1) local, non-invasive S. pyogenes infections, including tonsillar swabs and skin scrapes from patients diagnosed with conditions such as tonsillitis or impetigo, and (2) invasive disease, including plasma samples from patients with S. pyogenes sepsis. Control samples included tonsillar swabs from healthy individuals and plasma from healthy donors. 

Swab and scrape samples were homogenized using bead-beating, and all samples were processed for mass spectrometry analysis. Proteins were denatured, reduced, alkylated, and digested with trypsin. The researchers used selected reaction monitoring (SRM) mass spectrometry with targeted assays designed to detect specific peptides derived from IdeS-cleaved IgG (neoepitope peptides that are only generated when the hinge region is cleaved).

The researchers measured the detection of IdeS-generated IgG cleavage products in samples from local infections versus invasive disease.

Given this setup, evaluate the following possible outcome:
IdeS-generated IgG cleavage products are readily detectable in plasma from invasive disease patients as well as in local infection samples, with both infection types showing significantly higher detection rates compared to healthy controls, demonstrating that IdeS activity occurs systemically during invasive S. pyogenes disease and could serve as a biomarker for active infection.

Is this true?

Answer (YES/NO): NO